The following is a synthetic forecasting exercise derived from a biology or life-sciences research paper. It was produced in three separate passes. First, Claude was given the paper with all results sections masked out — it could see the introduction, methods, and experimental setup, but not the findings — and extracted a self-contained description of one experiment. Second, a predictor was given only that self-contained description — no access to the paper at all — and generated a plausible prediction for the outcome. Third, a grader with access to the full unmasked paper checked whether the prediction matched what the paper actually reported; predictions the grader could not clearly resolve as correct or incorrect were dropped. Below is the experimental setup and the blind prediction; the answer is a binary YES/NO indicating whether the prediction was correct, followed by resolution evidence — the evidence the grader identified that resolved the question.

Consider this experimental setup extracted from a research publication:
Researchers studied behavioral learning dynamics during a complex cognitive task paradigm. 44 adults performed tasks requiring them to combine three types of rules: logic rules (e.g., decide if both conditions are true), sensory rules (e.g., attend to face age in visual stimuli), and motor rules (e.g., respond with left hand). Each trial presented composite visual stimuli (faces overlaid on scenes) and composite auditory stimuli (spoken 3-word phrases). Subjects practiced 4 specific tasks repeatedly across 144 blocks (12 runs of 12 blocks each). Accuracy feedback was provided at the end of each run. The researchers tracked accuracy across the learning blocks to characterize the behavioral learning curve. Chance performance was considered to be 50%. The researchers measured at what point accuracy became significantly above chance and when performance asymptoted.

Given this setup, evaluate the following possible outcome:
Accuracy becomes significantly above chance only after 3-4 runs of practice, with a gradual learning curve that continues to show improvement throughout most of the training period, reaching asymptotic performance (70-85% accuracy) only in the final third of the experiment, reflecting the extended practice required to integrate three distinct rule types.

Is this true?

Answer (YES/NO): NO